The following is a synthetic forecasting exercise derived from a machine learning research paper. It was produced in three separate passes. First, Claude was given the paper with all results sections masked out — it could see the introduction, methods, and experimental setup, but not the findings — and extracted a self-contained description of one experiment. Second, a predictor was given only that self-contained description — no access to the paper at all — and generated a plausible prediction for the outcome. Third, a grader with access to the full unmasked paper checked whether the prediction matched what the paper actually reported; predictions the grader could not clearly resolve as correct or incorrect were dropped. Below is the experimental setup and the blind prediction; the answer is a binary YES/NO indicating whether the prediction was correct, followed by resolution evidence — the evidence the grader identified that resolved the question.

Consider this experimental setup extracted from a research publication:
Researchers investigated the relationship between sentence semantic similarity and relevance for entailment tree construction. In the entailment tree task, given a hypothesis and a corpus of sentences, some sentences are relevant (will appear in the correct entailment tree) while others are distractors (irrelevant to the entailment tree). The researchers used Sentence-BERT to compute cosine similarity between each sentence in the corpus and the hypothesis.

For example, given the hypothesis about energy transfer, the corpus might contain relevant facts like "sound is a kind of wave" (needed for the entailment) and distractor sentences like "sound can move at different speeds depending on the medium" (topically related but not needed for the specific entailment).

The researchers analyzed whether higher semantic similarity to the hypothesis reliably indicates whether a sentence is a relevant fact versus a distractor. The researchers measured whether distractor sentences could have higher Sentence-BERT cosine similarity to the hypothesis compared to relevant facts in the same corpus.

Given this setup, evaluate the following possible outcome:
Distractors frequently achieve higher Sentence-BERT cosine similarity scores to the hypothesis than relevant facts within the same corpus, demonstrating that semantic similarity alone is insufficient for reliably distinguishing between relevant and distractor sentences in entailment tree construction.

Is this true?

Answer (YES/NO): NO